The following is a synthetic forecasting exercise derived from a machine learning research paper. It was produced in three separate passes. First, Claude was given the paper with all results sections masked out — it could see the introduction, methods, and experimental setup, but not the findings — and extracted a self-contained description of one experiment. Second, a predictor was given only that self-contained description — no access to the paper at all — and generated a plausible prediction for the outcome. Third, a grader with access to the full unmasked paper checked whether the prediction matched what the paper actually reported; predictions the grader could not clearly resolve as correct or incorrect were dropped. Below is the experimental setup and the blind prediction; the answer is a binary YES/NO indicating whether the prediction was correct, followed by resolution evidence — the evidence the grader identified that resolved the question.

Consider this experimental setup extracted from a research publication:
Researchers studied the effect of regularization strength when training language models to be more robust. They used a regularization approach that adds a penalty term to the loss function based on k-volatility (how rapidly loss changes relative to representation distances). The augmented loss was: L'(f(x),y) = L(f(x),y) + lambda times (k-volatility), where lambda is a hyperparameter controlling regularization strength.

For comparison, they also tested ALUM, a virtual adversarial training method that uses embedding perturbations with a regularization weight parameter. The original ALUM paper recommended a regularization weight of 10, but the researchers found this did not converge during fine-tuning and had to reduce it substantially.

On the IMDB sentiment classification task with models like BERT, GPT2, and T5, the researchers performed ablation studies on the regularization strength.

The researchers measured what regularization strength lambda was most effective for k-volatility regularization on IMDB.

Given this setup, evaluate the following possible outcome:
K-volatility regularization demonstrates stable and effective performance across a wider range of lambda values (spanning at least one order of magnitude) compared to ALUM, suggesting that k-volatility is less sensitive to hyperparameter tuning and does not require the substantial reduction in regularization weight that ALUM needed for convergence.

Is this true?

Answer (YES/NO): YES